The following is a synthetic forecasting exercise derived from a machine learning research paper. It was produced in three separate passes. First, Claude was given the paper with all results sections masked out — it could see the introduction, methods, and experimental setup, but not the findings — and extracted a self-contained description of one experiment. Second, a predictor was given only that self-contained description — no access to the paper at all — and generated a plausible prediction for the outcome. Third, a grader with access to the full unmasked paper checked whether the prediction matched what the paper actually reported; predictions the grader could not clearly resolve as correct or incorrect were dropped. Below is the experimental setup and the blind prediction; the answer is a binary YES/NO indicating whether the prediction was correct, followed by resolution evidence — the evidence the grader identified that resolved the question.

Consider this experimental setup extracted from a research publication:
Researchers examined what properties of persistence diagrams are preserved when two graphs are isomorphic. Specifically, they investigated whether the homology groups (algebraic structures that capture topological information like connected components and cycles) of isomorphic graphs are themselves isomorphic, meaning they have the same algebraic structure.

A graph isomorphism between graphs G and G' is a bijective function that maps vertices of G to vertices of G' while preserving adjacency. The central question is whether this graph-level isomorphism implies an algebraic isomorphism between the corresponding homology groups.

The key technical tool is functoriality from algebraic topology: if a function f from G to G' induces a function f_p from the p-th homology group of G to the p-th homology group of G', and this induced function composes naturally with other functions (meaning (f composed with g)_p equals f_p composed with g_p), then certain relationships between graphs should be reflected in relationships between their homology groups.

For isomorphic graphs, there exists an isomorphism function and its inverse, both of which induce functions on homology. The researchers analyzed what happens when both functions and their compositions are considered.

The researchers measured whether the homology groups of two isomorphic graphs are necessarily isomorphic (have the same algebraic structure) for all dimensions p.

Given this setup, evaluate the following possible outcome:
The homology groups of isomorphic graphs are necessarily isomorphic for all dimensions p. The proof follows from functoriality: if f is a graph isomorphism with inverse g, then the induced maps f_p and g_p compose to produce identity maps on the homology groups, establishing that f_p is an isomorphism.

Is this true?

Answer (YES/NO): YES